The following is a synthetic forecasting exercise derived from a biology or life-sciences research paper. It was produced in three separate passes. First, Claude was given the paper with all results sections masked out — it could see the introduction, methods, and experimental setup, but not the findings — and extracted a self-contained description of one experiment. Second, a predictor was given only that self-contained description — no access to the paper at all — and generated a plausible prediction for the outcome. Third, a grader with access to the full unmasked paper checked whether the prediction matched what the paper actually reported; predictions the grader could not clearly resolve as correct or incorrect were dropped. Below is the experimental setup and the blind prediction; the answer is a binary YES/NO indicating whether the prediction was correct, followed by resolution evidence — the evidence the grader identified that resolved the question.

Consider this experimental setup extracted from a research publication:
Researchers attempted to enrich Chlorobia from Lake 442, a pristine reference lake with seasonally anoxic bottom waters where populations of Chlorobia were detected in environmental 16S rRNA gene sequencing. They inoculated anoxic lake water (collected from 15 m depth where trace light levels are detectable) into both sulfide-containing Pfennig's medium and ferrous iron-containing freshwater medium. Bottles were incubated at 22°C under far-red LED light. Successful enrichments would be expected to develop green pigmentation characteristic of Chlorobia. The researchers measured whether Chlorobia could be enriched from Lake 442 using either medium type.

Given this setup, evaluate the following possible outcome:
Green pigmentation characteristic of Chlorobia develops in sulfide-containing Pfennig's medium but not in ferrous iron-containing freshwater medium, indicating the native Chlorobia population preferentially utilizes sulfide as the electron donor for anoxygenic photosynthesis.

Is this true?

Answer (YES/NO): NO